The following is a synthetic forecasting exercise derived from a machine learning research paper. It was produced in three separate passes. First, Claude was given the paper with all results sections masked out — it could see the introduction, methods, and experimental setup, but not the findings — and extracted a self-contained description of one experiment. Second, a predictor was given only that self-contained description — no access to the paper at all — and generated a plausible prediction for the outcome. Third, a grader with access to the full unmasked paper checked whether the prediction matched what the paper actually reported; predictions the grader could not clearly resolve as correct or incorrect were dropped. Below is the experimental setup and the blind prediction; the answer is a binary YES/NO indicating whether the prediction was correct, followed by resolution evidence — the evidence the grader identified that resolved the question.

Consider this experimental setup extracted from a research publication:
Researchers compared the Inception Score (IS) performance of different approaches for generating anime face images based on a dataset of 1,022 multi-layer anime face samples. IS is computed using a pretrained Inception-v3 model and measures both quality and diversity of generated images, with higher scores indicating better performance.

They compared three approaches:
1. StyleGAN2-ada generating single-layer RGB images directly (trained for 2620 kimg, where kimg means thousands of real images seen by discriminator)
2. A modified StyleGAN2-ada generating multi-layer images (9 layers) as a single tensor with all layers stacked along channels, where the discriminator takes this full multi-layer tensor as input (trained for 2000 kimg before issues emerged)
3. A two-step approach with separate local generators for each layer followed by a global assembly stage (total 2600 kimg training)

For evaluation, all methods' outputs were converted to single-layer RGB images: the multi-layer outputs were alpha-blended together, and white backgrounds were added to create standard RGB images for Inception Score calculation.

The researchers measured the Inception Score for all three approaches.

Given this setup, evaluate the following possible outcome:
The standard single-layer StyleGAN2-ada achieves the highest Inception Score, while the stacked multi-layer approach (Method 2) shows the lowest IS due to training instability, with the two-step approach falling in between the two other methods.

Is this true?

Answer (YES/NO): NO